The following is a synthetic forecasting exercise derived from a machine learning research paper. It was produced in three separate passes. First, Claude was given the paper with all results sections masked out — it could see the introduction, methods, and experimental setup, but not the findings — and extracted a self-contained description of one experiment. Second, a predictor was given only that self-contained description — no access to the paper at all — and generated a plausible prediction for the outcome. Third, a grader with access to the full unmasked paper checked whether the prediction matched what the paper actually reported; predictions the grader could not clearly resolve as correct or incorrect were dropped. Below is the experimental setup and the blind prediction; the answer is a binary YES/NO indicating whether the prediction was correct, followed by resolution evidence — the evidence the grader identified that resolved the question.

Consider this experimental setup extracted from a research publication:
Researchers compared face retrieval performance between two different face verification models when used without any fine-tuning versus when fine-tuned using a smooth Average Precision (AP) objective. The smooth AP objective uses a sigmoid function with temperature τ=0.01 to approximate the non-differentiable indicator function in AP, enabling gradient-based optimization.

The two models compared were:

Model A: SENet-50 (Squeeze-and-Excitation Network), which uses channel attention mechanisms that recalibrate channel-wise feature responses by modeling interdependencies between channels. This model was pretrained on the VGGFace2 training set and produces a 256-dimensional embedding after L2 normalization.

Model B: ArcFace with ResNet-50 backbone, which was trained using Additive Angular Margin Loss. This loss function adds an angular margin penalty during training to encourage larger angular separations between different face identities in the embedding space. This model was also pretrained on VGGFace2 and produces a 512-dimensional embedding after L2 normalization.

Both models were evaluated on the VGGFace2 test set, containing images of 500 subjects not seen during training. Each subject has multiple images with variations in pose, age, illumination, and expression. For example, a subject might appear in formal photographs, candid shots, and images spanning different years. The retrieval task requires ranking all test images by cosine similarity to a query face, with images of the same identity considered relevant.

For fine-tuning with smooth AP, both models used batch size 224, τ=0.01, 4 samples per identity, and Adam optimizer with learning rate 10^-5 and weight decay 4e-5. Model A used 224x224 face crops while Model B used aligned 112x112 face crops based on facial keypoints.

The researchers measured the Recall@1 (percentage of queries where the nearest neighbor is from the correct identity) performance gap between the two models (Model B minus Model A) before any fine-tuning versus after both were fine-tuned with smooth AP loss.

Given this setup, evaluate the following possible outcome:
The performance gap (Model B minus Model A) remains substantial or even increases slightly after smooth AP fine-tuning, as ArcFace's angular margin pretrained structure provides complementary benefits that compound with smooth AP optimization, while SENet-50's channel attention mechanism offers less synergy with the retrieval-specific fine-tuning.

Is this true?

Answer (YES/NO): NO